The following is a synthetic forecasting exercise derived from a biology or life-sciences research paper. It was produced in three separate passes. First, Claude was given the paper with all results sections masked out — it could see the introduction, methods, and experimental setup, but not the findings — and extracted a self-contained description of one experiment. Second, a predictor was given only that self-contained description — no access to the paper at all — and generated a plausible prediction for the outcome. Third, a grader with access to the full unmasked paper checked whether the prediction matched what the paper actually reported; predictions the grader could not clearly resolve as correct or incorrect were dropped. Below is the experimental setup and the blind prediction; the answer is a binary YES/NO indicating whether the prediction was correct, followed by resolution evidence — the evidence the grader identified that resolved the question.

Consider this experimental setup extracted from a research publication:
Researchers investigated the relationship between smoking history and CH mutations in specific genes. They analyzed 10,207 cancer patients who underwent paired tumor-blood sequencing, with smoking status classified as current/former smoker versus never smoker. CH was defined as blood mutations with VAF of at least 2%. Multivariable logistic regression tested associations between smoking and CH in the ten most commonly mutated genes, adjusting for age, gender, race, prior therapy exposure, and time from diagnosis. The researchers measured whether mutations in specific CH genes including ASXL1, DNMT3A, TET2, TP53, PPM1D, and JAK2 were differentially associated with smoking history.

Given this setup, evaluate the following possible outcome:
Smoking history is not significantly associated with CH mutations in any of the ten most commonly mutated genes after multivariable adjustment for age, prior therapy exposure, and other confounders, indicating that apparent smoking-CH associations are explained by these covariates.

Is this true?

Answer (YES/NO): NO